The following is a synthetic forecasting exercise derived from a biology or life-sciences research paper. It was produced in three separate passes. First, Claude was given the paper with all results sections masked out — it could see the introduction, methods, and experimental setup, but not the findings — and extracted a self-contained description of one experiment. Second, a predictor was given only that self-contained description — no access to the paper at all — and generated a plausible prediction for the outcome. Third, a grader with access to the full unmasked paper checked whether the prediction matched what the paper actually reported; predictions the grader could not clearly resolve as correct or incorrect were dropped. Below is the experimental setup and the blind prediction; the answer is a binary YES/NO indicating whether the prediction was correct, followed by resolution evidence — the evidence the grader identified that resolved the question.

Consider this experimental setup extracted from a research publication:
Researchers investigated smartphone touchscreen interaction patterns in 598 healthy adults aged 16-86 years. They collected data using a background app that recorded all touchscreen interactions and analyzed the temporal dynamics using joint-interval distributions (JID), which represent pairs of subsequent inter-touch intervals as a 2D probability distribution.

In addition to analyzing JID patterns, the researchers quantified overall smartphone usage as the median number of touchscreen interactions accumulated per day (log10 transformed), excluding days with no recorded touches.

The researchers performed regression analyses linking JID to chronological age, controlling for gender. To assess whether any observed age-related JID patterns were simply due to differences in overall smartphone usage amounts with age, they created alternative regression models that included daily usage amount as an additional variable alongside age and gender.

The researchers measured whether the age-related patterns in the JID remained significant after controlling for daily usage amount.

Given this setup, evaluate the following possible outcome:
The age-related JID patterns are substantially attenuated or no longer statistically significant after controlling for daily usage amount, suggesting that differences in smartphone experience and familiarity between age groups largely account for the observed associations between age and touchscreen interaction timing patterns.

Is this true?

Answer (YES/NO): NO